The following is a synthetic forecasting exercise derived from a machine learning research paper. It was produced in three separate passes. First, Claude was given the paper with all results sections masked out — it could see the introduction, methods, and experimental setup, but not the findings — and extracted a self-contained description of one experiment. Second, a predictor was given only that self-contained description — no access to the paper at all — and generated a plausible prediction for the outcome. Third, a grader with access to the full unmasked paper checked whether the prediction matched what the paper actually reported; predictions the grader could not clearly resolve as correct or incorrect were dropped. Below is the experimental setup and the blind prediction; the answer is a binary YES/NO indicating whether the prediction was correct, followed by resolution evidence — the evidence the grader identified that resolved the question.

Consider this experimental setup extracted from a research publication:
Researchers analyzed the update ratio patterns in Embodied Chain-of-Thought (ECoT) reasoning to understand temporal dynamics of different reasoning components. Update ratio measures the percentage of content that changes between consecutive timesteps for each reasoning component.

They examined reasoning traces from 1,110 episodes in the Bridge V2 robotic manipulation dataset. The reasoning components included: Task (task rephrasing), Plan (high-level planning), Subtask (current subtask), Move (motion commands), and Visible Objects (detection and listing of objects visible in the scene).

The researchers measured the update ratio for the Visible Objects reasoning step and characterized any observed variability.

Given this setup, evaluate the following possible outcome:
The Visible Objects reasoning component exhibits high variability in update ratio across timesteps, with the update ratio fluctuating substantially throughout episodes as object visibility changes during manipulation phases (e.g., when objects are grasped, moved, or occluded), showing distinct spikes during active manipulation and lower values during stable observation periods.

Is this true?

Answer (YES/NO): NO